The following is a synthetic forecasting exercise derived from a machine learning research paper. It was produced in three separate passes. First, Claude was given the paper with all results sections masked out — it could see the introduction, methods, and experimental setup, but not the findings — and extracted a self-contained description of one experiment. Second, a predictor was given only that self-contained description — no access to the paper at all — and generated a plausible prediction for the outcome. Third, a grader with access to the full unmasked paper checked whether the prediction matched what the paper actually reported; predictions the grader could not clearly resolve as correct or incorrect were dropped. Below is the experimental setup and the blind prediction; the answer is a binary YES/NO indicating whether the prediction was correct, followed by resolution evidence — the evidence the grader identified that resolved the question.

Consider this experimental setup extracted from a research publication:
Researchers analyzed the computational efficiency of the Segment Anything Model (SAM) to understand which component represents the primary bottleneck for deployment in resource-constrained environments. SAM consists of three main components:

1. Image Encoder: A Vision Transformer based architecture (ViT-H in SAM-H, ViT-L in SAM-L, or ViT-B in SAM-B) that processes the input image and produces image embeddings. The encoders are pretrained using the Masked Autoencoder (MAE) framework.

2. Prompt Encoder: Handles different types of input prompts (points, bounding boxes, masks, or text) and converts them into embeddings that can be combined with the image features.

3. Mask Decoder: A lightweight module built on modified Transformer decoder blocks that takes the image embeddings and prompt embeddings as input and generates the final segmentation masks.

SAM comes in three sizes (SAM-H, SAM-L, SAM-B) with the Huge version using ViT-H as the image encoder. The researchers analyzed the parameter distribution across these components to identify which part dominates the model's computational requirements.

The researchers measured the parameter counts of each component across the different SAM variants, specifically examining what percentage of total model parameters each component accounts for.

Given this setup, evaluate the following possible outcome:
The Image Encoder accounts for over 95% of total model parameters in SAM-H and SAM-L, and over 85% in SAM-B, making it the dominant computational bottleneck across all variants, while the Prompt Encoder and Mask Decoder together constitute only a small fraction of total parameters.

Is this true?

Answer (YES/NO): YES